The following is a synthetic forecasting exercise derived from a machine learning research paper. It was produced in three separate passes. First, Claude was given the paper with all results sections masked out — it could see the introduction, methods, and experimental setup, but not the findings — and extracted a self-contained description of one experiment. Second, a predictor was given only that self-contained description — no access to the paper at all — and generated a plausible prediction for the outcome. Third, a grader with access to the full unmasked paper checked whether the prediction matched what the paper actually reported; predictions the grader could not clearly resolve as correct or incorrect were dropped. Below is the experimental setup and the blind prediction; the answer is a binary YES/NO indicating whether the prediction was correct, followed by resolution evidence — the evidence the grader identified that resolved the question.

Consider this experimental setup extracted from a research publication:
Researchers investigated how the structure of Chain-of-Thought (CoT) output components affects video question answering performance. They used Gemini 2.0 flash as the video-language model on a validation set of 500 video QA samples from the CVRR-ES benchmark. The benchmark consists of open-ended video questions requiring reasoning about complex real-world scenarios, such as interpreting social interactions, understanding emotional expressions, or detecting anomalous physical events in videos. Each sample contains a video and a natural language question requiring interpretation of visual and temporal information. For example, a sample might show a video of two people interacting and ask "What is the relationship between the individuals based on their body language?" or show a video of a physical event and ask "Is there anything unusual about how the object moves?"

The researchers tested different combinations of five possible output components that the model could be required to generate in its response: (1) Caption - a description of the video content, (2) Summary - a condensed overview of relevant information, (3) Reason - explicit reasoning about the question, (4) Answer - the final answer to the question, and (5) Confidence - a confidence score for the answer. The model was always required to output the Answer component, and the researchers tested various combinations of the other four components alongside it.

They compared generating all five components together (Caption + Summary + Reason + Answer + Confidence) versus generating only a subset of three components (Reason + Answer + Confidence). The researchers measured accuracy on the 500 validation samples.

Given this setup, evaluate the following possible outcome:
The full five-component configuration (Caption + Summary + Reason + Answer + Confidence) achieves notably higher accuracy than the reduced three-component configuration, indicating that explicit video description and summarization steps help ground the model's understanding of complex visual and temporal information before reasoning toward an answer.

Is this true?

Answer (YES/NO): NO